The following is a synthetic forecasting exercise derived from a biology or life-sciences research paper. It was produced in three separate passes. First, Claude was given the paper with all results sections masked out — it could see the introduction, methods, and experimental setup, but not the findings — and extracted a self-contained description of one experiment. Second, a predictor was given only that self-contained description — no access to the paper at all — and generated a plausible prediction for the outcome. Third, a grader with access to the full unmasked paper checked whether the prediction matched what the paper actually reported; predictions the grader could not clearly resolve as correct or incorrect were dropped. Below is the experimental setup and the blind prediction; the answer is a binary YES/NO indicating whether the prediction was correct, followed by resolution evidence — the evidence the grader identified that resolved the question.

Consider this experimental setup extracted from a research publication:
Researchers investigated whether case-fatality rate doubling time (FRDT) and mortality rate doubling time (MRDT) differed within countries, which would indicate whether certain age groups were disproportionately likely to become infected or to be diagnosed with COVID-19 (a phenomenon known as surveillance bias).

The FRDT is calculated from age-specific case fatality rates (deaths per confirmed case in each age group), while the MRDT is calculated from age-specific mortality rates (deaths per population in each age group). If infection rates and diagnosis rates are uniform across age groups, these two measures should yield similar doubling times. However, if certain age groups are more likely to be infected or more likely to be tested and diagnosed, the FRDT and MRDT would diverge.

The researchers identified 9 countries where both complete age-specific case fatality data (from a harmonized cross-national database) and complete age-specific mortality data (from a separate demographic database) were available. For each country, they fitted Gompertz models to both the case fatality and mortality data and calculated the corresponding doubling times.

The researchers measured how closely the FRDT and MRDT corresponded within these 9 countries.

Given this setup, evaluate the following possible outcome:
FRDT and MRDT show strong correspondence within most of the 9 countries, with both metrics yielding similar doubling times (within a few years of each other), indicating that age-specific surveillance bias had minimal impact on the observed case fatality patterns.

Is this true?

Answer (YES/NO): YES